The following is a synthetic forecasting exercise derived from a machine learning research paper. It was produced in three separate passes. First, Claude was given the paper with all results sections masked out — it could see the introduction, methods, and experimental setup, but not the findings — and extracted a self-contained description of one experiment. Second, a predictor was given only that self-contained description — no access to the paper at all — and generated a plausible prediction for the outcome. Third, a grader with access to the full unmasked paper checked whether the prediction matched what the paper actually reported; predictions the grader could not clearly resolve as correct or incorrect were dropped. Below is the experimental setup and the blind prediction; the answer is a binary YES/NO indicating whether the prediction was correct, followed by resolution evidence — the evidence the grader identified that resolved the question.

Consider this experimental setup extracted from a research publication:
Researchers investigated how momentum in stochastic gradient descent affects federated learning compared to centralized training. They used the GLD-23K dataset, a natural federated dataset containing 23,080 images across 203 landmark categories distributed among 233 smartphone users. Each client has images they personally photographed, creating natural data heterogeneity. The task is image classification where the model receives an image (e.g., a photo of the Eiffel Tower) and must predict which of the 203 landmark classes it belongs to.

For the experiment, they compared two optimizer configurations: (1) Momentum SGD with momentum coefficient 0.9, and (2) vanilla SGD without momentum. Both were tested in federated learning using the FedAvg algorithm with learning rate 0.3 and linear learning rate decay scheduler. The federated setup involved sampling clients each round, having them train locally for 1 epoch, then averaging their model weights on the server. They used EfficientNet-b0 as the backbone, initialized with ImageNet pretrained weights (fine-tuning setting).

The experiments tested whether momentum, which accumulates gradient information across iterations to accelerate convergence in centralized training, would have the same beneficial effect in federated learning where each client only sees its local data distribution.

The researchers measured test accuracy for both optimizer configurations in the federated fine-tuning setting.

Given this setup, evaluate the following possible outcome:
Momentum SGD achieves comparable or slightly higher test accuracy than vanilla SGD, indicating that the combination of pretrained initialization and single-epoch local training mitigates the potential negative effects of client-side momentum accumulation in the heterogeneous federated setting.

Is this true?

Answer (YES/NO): NO